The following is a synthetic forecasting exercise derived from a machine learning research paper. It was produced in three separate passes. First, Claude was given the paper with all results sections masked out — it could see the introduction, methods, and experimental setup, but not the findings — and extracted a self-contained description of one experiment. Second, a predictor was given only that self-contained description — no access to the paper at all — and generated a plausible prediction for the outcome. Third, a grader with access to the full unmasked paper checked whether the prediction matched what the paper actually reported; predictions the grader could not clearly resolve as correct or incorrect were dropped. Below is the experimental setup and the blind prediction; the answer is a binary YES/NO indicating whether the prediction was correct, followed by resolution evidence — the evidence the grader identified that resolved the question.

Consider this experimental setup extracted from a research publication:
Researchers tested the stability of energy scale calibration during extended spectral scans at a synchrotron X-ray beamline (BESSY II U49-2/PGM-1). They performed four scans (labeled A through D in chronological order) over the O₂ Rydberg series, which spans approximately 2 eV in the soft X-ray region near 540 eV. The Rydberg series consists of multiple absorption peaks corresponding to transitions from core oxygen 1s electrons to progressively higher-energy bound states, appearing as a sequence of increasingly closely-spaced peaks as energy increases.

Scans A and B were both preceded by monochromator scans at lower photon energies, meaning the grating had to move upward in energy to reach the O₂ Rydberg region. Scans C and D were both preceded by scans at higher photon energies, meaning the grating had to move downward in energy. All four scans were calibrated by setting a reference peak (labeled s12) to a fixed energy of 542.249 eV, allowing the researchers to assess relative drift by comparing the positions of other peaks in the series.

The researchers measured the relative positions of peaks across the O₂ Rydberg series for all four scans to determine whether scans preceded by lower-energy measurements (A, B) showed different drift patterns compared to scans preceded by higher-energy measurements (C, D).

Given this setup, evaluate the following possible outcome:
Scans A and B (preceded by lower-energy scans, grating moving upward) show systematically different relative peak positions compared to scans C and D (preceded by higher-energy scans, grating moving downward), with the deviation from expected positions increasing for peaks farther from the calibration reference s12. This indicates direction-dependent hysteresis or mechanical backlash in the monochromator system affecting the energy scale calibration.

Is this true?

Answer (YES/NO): YES